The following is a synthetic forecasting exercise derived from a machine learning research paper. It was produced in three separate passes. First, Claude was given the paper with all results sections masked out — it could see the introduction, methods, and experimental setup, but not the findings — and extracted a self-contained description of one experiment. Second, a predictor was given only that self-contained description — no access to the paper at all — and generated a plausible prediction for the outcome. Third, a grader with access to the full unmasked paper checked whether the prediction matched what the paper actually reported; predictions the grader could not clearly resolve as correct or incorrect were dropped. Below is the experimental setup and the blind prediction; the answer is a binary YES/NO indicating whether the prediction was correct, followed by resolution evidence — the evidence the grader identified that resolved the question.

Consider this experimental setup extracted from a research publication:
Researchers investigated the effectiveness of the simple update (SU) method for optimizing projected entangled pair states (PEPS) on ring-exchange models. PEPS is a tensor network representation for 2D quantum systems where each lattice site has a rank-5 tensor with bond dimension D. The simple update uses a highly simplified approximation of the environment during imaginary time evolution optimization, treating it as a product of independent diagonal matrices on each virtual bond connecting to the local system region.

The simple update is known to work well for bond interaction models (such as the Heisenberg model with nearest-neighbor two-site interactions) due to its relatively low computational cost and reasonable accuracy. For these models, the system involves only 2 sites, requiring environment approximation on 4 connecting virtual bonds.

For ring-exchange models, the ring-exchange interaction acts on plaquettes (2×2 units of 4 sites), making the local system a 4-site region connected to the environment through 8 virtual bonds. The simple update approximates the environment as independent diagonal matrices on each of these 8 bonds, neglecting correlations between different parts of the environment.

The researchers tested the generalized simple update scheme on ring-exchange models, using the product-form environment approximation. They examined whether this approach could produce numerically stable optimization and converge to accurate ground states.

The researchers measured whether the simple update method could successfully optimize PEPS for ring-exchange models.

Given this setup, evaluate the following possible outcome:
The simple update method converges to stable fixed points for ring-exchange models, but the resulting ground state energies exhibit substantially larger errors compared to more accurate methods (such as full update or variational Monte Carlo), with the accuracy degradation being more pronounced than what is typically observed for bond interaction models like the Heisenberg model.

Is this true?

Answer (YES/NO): NO